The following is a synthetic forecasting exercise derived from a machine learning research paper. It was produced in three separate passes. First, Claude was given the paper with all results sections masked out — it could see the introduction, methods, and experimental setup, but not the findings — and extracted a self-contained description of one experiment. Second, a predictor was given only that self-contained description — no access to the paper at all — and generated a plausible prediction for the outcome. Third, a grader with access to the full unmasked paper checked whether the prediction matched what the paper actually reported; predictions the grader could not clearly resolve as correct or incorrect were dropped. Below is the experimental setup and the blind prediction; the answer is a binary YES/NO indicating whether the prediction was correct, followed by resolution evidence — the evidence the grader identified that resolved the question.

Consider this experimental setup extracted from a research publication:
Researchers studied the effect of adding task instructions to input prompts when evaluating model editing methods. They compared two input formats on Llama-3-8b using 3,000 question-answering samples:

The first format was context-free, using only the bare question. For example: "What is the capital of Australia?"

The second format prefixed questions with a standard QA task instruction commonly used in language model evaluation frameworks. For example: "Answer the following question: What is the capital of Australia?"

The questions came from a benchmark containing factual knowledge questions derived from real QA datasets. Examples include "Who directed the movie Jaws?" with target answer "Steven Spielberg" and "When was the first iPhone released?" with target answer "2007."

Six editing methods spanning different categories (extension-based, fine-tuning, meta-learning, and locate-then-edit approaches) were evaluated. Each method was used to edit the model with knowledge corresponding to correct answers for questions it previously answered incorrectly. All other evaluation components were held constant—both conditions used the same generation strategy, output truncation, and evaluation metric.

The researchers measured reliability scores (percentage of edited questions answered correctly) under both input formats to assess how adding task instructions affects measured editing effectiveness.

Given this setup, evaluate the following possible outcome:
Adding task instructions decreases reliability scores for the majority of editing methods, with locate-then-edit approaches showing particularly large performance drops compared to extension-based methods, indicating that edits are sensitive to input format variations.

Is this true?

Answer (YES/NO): NO